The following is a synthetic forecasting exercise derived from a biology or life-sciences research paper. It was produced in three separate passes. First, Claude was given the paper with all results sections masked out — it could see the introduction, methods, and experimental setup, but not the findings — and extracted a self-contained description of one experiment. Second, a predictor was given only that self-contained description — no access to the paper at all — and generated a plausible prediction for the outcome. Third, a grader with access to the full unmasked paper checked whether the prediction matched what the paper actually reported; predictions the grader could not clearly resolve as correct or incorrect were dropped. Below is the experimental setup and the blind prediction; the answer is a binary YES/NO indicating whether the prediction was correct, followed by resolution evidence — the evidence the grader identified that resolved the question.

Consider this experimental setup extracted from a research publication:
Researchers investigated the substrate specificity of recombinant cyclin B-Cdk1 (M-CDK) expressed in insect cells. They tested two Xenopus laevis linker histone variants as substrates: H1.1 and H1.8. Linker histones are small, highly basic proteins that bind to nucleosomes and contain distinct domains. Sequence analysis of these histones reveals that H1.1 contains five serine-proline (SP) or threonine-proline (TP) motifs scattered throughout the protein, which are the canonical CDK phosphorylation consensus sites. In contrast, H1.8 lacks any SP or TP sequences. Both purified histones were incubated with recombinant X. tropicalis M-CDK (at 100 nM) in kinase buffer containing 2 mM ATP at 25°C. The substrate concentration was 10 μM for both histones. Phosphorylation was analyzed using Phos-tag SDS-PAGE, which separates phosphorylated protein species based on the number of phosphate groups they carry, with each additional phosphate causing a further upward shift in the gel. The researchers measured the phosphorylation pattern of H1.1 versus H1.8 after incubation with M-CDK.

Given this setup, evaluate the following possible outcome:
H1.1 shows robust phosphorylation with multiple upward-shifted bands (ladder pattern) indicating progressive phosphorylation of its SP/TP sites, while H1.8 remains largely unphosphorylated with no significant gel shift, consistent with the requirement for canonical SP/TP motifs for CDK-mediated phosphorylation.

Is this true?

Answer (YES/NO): YES